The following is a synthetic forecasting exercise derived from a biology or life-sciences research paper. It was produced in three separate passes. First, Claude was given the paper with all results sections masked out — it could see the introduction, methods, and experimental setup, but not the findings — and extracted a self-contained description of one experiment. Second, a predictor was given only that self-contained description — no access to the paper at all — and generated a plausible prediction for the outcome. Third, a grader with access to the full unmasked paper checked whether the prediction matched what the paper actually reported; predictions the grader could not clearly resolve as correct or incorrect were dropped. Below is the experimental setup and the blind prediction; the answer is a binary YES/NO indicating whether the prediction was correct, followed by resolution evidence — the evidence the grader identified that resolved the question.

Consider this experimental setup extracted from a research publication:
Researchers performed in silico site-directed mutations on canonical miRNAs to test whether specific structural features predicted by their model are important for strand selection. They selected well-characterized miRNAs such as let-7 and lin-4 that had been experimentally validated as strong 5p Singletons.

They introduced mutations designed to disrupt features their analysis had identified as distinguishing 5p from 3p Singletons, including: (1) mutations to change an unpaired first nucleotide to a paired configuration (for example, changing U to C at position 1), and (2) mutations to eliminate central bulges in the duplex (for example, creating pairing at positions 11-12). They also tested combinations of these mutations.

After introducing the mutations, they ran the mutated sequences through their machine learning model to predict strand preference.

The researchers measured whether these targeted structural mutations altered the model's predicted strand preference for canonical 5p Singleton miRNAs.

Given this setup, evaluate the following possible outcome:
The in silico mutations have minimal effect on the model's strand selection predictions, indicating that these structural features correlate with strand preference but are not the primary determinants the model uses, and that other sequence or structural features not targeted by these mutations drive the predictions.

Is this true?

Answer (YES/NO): NO